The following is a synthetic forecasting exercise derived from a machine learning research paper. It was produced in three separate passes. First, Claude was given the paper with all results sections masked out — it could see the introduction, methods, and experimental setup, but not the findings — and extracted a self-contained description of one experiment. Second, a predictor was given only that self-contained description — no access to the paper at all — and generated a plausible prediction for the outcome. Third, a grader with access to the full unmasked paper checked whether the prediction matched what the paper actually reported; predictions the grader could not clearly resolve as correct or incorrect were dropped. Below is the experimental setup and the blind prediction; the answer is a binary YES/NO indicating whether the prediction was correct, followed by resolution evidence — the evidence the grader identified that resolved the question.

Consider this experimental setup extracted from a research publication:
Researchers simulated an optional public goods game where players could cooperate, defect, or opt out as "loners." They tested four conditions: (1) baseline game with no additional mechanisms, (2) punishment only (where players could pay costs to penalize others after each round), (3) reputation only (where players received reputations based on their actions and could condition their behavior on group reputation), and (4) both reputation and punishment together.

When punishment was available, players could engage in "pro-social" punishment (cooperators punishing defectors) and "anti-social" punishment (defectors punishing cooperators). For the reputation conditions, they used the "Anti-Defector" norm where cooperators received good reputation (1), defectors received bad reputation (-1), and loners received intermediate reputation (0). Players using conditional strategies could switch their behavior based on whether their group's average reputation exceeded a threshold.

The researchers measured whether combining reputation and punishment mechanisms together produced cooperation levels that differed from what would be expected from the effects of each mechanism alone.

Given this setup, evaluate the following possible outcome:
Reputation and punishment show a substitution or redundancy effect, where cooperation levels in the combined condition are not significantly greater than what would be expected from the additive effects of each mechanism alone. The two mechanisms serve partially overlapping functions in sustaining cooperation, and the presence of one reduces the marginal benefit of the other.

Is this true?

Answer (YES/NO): NO